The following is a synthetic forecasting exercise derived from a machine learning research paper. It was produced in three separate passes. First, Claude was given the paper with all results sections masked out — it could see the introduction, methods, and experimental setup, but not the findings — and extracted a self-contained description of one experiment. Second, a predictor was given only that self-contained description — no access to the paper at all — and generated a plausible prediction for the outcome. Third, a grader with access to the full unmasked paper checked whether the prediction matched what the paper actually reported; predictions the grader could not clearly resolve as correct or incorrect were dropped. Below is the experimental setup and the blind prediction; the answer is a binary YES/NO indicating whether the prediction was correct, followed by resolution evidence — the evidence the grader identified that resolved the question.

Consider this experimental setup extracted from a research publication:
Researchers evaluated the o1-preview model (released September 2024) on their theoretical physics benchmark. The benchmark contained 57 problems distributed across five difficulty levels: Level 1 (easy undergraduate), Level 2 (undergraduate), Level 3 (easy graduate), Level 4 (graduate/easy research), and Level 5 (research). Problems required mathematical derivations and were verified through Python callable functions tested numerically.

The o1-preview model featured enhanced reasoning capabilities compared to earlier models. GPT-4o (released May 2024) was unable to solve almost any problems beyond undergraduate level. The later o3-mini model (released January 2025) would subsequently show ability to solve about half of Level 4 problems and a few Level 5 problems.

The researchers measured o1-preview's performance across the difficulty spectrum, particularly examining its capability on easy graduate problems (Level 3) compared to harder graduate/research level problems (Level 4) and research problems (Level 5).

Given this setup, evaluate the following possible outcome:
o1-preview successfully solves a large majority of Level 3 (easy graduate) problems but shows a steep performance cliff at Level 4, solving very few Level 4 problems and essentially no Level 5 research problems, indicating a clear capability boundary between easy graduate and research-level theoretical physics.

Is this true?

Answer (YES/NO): YES